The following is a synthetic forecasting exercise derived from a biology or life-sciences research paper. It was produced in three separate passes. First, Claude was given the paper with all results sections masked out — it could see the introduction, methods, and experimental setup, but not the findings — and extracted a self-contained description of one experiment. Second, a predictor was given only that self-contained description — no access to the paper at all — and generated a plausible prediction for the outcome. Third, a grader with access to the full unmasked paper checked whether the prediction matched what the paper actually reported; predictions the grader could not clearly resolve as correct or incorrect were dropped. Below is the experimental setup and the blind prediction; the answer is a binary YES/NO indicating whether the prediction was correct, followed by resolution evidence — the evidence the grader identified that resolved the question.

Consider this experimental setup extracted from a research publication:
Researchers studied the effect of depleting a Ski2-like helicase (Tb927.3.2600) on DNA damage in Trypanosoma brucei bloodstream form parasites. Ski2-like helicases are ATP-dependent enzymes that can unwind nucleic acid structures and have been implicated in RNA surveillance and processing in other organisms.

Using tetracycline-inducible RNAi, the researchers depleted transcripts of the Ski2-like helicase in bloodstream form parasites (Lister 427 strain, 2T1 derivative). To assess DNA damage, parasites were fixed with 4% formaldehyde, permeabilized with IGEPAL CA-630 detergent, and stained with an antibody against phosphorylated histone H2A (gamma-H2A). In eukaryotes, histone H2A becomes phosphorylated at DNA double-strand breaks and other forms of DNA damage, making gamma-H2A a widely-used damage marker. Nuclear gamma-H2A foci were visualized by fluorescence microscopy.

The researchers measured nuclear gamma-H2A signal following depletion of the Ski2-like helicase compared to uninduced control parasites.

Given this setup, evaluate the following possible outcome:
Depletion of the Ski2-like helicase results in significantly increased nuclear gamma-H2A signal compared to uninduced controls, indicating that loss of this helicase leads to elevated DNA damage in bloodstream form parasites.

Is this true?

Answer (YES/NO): YES